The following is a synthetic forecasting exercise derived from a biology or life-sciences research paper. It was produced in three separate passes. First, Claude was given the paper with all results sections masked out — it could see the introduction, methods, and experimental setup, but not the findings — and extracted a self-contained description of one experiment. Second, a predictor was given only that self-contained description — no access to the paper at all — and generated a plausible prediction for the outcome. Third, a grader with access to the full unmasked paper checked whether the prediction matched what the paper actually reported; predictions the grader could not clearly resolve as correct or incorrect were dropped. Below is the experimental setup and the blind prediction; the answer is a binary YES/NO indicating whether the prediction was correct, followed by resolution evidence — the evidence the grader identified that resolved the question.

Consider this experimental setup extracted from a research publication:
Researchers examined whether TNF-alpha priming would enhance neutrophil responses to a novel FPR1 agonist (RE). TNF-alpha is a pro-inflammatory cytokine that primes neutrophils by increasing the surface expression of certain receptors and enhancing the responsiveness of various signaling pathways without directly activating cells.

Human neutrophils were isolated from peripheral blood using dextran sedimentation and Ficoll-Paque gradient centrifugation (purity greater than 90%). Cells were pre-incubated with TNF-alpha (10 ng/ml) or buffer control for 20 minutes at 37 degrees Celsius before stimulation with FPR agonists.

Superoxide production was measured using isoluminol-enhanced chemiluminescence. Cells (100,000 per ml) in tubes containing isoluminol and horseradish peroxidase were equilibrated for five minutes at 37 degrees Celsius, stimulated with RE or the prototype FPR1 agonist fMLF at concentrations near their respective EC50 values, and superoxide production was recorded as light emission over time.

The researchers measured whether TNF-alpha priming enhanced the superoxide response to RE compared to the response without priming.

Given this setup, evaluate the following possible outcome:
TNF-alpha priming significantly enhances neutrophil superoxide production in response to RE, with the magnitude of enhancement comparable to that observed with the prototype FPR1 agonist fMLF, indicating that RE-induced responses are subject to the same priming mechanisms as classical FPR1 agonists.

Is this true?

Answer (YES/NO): YES